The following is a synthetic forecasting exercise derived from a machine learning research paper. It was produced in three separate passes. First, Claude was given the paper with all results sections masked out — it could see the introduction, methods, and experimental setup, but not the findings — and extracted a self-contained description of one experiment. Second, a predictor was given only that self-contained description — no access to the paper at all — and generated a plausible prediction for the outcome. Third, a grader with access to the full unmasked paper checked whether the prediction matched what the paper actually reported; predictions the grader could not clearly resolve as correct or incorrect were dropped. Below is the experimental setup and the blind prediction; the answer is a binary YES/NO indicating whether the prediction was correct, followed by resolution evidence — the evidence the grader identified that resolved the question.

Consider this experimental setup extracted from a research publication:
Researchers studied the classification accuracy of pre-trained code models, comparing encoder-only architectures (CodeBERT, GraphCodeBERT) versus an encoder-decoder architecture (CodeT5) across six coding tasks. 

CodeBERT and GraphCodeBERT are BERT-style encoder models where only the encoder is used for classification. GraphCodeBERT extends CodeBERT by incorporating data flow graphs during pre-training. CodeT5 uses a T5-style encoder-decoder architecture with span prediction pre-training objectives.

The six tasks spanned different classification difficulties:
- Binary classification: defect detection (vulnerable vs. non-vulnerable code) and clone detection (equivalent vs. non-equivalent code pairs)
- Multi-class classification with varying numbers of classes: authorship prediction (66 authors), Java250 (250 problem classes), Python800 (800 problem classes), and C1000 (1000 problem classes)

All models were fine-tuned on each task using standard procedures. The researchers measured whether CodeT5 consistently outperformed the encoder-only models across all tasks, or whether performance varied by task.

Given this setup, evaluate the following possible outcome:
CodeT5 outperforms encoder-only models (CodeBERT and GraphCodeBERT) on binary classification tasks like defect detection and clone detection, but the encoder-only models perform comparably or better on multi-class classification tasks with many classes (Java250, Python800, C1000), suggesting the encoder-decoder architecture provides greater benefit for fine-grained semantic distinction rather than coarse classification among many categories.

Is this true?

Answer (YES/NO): NO